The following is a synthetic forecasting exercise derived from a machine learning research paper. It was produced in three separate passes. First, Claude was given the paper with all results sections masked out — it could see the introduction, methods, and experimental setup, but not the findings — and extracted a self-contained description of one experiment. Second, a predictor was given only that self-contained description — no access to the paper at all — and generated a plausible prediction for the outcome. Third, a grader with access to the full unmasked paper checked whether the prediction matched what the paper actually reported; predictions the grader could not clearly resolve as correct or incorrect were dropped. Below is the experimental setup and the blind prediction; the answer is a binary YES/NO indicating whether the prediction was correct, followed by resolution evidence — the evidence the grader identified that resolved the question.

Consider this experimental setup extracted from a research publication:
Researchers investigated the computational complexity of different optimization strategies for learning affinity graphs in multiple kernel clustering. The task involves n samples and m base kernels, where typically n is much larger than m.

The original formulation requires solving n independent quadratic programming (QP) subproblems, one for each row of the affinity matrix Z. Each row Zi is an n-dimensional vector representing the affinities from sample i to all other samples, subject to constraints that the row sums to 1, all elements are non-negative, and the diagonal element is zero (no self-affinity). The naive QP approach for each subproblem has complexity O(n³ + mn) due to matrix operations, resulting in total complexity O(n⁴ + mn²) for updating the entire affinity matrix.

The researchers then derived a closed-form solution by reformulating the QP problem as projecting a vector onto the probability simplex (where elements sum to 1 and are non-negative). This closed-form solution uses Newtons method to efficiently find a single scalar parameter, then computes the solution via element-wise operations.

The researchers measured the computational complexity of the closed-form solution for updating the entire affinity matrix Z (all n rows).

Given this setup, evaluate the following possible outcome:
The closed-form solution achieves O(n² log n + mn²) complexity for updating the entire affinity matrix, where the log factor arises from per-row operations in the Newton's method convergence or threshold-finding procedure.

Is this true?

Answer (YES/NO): NO